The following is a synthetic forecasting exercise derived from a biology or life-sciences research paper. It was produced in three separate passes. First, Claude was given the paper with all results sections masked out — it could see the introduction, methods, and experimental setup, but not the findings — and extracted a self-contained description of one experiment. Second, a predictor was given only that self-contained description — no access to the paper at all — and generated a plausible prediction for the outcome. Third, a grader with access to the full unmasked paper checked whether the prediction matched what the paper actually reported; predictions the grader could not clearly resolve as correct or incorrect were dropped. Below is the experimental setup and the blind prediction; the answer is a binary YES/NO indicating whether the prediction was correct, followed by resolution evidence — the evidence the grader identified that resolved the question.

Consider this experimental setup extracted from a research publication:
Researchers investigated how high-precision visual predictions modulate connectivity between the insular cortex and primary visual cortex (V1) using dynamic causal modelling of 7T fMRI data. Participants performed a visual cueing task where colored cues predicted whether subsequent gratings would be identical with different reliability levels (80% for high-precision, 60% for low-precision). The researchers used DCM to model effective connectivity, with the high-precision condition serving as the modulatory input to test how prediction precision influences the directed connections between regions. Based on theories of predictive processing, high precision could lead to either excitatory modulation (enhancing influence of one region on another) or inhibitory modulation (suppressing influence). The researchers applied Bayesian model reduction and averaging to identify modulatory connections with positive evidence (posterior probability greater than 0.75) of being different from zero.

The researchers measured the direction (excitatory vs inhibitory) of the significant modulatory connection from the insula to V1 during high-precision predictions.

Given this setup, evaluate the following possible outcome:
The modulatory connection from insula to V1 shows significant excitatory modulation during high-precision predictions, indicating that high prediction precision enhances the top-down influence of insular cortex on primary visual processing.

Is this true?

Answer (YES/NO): YES